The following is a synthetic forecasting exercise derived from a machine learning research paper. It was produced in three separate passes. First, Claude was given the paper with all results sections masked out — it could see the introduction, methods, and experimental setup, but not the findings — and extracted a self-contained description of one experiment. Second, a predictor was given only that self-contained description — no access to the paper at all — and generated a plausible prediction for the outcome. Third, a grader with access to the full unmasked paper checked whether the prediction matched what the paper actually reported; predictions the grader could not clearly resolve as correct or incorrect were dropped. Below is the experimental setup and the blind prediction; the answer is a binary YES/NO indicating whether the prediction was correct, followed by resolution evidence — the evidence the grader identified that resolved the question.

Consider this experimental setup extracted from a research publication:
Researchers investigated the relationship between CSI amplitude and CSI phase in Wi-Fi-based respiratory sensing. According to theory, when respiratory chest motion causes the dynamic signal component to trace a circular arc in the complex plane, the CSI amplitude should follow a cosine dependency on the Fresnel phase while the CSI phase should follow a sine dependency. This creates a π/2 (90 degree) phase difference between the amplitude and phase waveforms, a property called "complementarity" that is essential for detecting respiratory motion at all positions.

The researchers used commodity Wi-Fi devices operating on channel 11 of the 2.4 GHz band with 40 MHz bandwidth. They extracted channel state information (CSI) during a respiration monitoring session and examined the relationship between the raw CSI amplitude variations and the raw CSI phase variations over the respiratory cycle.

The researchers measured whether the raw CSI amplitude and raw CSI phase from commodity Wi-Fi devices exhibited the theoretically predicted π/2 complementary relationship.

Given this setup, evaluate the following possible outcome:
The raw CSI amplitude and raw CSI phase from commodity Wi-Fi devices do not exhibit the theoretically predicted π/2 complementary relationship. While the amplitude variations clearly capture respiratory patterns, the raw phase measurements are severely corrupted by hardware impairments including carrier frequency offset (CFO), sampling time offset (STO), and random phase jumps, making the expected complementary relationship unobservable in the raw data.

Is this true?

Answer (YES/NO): YES